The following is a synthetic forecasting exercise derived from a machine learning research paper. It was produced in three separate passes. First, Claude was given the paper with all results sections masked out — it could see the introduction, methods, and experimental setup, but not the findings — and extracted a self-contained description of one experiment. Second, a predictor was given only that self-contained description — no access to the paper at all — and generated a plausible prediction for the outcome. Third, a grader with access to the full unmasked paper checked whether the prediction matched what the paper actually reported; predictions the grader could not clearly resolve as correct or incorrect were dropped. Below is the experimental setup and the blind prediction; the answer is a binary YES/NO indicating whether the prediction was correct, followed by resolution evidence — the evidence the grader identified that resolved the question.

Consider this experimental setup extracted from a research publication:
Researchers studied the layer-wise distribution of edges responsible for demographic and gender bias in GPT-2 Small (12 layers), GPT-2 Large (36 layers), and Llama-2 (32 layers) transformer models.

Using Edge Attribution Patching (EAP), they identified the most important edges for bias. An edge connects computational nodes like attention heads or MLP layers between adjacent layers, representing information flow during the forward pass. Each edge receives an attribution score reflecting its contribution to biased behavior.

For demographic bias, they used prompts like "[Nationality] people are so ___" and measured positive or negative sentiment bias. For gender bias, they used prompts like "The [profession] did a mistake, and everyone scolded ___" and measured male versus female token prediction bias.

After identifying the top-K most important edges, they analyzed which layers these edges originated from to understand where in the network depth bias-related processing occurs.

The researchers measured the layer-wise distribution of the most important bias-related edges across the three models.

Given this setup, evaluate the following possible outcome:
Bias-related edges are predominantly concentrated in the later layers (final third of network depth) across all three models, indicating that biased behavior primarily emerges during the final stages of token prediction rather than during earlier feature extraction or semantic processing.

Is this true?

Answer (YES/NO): NO